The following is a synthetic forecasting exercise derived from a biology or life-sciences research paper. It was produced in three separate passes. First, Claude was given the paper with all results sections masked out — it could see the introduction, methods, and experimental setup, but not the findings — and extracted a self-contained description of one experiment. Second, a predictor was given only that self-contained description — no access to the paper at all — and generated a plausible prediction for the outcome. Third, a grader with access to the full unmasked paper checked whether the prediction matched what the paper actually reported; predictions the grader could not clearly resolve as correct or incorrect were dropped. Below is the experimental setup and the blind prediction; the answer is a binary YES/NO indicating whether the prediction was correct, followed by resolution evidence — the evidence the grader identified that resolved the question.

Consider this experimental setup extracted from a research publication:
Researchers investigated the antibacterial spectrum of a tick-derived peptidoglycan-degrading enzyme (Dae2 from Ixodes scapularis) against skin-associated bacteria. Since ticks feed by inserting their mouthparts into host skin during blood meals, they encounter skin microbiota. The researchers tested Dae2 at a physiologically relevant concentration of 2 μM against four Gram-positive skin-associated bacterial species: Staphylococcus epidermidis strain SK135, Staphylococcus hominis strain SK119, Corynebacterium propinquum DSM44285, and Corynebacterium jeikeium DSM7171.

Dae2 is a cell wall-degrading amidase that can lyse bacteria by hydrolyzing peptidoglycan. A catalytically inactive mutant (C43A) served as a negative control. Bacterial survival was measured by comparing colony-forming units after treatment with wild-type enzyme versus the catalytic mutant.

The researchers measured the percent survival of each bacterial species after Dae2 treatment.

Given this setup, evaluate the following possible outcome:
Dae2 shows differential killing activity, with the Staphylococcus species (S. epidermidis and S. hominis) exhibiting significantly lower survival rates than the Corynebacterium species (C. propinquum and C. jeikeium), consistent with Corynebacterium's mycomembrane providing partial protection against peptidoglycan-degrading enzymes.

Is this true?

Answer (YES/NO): NO